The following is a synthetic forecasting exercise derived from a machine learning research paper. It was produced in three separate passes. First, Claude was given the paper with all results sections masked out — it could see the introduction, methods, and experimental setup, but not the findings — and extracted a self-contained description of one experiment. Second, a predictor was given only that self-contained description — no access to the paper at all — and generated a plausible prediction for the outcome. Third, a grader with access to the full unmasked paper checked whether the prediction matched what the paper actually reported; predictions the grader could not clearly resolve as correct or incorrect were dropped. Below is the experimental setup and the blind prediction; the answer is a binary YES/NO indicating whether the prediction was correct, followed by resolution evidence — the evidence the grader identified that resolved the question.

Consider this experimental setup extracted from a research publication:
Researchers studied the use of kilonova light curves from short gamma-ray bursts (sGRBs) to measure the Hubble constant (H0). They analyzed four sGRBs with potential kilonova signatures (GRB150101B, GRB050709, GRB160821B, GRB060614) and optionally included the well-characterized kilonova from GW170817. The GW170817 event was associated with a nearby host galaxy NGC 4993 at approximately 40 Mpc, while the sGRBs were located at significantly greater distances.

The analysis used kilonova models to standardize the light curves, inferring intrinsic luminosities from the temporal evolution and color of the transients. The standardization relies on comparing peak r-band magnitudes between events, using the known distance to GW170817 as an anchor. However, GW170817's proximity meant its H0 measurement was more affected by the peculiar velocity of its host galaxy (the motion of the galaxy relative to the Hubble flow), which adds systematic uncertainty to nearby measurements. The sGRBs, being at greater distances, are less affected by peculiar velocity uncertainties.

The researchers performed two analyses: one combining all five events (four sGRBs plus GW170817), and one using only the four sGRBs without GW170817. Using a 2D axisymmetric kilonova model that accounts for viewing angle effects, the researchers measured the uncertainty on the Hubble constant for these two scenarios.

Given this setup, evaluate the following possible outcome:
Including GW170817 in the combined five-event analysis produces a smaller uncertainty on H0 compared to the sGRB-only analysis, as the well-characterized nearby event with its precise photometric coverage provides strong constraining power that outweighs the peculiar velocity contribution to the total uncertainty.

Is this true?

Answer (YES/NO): YES